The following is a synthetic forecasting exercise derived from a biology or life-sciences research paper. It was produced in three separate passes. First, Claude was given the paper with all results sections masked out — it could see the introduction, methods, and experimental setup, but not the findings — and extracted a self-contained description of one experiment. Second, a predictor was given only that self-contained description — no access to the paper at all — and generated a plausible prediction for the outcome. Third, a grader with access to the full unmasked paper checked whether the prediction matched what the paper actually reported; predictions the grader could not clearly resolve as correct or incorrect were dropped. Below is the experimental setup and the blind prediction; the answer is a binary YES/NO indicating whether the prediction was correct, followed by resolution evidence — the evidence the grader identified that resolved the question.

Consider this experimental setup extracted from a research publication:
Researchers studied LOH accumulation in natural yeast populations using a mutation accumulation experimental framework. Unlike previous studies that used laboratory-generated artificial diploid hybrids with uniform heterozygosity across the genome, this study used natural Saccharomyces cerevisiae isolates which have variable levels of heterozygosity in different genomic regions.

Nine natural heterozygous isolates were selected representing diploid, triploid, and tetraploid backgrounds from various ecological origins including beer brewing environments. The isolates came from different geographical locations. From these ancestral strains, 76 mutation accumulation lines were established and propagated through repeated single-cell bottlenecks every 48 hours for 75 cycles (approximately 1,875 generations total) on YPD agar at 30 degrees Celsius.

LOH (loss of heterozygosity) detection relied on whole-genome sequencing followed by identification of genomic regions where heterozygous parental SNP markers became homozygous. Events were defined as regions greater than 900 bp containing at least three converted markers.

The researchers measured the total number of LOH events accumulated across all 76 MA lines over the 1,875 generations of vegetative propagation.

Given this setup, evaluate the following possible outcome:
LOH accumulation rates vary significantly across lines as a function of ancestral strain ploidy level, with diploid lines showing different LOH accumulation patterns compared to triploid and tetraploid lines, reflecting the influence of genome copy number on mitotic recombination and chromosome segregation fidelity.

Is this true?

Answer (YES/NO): YES